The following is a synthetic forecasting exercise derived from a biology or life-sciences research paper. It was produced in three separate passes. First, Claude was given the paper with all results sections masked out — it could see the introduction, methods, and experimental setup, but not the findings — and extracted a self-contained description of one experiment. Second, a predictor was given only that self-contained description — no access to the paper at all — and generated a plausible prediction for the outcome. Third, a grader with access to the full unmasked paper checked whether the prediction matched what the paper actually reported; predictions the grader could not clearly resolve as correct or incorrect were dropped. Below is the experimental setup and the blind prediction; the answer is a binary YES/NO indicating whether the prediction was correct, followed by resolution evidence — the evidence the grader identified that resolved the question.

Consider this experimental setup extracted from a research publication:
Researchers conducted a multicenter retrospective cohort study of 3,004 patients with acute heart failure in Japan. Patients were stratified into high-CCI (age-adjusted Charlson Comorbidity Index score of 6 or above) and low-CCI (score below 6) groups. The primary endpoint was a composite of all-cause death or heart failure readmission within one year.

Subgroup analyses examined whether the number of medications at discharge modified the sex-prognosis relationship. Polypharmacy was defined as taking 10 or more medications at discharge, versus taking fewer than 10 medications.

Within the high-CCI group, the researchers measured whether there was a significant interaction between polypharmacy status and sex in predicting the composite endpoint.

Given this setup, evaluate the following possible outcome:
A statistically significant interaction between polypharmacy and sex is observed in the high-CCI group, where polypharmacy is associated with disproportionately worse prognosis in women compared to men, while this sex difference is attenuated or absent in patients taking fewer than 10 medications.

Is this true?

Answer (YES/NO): NO